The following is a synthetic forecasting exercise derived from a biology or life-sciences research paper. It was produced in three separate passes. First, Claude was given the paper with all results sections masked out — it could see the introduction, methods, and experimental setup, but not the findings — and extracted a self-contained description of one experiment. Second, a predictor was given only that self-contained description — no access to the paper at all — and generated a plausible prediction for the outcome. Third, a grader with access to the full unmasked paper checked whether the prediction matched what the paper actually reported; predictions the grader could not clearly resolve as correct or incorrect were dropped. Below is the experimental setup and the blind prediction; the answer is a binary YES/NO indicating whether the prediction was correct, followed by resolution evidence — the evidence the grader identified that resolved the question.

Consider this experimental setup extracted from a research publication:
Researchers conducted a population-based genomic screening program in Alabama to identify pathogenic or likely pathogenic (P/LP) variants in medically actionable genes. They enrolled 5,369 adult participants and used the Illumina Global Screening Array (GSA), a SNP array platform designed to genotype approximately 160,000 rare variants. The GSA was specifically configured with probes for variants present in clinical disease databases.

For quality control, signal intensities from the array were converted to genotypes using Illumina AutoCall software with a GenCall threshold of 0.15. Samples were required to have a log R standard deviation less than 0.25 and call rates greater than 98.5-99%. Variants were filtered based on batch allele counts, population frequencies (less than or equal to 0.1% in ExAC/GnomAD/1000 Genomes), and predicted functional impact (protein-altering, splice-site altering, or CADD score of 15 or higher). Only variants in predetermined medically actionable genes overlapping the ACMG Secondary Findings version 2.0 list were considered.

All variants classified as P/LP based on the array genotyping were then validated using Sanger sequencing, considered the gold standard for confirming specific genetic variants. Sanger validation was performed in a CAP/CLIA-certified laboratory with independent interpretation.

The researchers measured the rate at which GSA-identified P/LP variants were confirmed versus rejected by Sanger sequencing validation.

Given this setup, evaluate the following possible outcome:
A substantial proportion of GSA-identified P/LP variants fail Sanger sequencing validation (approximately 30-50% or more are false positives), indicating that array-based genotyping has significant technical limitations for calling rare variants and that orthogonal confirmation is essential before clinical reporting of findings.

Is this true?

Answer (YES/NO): YES